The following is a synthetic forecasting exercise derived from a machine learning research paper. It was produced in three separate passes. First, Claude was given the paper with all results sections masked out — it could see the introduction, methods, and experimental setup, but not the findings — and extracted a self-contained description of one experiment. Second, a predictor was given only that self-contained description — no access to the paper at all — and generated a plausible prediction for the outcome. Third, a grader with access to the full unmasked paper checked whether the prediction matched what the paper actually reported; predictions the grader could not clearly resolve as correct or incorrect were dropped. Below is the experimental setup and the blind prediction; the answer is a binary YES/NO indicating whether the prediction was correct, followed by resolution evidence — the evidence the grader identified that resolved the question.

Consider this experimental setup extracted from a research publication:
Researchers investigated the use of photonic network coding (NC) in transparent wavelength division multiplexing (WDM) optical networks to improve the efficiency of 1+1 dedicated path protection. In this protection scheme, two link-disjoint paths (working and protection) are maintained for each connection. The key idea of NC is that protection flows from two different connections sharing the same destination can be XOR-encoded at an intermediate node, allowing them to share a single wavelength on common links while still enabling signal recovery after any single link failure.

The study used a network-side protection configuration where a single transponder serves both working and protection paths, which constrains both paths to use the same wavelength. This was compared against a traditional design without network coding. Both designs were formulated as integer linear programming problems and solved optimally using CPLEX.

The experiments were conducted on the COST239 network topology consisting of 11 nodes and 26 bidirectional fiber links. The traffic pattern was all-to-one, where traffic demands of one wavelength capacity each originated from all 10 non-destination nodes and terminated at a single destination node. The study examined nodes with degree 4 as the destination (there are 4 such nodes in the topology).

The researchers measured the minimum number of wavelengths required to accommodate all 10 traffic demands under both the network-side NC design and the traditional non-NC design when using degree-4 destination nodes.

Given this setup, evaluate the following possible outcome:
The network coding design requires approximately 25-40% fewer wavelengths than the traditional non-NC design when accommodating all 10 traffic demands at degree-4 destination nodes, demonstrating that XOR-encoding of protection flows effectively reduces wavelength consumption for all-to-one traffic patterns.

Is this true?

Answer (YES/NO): NO